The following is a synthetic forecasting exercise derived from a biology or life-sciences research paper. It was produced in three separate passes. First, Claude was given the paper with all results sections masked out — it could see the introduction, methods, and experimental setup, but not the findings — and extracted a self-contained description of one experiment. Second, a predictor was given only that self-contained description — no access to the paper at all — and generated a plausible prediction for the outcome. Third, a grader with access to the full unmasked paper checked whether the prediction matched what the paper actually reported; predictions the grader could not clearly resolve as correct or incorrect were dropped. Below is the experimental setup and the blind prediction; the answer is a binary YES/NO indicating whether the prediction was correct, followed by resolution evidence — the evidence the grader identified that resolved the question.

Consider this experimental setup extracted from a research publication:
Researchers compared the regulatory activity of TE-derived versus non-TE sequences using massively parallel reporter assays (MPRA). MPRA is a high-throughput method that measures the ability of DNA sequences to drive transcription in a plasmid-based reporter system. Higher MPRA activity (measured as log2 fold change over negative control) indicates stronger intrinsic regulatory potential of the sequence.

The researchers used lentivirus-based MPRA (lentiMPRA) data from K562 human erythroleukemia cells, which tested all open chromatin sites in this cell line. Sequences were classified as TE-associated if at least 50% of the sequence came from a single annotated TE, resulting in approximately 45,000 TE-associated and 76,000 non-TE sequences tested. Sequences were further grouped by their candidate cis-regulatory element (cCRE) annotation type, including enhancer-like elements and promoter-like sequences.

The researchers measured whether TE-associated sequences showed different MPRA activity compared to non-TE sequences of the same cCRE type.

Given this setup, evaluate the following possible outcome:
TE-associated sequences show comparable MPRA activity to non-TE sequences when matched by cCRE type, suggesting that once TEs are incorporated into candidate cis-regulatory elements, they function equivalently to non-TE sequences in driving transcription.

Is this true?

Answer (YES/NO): NO